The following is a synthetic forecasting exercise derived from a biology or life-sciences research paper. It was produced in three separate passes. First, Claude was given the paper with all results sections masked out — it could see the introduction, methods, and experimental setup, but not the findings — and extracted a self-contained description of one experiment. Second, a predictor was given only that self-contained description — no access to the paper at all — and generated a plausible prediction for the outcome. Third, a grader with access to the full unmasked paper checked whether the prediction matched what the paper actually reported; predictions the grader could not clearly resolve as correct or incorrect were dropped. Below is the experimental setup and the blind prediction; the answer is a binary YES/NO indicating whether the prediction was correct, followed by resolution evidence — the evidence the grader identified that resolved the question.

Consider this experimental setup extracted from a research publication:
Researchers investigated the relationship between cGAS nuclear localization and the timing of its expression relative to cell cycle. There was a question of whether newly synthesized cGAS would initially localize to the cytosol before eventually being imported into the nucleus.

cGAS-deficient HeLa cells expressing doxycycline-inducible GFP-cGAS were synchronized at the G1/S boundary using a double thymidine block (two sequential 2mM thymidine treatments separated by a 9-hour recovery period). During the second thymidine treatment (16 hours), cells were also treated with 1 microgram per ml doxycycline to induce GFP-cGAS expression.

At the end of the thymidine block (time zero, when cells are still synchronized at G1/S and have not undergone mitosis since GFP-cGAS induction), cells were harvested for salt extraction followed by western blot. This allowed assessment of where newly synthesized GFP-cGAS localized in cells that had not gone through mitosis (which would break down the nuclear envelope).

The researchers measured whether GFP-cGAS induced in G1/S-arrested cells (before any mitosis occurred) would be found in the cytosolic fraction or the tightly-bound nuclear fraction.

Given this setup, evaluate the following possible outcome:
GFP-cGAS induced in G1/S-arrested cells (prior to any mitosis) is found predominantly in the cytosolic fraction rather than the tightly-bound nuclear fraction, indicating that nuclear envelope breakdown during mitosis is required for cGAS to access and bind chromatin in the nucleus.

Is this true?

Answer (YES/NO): NO